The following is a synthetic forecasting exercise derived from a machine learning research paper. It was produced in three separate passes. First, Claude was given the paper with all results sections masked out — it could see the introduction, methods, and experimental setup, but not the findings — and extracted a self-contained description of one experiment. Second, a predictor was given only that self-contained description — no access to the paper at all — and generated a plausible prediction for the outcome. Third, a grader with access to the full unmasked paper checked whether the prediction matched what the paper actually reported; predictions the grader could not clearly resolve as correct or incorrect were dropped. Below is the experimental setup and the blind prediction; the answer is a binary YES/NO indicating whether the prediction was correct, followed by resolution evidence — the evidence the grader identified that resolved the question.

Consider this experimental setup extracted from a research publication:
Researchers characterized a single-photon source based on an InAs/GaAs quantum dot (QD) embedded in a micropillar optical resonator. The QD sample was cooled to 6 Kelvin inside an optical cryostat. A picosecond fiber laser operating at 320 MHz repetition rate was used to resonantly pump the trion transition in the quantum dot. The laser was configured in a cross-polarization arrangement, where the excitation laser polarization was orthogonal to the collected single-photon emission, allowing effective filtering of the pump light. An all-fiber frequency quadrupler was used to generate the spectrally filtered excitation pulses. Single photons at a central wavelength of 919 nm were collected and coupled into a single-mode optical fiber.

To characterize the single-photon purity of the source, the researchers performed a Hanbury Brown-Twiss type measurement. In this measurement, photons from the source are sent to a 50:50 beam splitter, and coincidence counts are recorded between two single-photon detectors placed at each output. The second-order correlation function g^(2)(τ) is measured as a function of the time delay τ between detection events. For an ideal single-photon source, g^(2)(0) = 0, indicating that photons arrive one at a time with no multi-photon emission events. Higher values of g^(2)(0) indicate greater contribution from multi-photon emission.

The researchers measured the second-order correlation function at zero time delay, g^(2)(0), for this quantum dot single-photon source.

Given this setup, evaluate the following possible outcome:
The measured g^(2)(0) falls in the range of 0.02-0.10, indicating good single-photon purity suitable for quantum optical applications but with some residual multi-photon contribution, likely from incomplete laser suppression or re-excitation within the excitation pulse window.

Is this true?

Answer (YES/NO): YES